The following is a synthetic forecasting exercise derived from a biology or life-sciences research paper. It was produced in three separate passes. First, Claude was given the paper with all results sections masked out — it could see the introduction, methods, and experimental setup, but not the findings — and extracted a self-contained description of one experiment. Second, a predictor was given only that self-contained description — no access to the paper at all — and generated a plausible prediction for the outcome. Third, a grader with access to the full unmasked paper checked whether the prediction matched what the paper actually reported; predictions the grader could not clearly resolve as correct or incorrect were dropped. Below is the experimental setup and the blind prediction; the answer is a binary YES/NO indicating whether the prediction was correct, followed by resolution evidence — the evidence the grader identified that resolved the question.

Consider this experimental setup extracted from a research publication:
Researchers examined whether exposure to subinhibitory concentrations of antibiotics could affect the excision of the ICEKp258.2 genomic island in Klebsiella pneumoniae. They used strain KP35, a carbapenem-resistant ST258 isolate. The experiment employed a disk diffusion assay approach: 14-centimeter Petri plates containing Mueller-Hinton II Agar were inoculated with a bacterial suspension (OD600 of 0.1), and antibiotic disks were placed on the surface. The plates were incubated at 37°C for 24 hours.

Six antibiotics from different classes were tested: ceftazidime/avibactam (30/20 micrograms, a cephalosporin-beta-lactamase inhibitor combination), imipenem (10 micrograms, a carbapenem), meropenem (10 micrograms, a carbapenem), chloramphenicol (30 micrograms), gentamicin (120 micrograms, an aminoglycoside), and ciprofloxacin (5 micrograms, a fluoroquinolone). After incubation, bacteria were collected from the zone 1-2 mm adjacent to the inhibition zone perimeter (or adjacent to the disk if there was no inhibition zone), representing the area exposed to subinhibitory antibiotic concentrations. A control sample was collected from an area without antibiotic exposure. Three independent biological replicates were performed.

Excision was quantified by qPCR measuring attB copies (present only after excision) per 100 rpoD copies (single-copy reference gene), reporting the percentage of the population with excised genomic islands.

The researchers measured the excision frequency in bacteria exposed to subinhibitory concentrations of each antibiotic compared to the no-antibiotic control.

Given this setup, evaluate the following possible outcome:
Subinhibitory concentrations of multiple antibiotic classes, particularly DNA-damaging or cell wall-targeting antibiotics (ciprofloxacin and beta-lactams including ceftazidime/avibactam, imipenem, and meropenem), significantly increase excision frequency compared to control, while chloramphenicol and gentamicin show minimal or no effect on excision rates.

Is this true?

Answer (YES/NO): NO